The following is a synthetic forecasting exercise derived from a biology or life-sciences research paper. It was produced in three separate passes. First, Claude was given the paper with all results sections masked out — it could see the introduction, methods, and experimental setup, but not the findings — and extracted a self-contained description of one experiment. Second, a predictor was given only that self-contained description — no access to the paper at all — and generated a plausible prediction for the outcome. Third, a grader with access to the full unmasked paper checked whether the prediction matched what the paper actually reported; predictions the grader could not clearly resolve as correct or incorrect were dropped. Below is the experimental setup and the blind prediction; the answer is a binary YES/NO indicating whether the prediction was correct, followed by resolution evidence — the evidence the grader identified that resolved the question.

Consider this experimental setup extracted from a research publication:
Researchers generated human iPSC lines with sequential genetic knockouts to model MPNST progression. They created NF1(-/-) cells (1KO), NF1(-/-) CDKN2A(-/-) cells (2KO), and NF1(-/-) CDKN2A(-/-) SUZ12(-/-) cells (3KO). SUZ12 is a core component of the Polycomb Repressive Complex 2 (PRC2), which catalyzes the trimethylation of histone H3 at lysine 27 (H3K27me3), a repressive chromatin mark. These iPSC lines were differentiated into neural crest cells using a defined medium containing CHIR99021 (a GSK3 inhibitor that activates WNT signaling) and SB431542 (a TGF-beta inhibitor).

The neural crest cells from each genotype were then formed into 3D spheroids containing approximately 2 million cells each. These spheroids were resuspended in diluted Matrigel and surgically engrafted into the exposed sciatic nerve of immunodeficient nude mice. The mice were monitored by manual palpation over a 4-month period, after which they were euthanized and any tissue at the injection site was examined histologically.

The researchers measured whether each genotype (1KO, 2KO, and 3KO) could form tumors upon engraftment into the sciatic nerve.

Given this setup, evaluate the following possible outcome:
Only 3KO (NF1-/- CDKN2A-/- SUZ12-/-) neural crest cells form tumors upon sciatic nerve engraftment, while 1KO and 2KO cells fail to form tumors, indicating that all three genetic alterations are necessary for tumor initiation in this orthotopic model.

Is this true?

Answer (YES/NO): NO